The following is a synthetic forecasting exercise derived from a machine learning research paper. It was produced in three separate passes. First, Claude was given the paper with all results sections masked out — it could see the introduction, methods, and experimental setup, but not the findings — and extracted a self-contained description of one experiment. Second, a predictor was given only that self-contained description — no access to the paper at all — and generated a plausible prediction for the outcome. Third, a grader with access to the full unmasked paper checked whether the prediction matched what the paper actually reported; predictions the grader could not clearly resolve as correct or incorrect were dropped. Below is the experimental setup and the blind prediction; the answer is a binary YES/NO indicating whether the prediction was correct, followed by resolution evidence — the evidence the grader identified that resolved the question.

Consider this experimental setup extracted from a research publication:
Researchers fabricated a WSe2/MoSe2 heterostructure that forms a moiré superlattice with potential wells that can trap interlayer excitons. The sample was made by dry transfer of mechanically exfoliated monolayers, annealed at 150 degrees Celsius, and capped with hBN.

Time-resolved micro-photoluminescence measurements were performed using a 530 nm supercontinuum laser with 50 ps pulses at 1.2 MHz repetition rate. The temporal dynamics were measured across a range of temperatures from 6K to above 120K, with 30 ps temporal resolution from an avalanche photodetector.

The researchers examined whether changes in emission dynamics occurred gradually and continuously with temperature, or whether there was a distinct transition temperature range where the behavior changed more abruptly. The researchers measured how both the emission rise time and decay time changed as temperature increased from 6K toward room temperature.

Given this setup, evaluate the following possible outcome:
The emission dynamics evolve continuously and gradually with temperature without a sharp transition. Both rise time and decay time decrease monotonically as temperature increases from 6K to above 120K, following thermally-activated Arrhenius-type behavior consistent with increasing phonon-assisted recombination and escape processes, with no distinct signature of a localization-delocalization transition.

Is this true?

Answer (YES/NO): NO